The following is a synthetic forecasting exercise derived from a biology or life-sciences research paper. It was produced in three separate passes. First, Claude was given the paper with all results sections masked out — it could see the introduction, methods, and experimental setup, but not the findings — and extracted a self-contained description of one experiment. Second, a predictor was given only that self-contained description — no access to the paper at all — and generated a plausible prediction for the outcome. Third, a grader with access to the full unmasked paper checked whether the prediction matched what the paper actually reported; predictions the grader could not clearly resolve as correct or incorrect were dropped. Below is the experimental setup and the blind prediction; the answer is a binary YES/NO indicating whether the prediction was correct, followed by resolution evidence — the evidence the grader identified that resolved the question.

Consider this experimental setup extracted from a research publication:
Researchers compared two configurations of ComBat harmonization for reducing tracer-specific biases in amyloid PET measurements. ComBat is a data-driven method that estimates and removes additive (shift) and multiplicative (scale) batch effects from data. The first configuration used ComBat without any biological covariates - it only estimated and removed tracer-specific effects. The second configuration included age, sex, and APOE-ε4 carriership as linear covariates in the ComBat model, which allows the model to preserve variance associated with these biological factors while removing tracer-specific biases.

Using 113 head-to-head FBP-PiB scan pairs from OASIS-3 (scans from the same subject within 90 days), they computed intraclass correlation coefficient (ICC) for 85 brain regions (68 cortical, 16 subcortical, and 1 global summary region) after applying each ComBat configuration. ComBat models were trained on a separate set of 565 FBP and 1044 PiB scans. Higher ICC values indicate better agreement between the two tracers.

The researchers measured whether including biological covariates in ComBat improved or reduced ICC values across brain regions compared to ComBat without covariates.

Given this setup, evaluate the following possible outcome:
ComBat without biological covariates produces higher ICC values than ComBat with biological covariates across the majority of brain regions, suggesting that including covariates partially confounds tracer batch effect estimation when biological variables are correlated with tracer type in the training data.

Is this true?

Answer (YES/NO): YES